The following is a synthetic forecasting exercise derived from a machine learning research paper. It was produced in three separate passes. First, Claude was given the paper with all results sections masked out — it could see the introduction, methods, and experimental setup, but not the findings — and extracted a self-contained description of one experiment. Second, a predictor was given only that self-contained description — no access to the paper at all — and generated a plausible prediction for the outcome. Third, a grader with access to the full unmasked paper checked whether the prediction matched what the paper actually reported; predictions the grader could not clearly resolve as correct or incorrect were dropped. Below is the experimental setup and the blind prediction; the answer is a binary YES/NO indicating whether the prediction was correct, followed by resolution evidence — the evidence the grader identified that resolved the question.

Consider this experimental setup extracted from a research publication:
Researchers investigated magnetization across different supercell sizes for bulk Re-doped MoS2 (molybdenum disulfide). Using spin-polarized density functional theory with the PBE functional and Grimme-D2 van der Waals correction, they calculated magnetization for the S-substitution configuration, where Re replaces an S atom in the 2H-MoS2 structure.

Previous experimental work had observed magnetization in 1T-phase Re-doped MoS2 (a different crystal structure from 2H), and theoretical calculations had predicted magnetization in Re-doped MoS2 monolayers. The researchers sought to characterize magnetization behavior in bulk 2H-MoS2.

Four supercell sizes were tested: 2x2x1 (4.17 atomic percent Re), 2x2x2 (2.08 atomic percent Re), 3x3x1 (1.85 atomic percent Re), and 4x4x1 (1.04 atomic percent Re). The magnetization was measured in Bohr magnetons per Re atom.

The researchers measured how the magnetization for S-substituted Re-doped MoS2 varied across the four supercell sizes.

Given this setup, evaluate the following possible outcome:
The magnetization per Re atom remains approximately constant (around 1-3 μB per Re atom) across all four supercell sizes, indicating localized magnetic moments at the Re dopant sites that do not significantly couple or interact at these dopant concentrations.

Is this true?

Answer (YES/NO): NO